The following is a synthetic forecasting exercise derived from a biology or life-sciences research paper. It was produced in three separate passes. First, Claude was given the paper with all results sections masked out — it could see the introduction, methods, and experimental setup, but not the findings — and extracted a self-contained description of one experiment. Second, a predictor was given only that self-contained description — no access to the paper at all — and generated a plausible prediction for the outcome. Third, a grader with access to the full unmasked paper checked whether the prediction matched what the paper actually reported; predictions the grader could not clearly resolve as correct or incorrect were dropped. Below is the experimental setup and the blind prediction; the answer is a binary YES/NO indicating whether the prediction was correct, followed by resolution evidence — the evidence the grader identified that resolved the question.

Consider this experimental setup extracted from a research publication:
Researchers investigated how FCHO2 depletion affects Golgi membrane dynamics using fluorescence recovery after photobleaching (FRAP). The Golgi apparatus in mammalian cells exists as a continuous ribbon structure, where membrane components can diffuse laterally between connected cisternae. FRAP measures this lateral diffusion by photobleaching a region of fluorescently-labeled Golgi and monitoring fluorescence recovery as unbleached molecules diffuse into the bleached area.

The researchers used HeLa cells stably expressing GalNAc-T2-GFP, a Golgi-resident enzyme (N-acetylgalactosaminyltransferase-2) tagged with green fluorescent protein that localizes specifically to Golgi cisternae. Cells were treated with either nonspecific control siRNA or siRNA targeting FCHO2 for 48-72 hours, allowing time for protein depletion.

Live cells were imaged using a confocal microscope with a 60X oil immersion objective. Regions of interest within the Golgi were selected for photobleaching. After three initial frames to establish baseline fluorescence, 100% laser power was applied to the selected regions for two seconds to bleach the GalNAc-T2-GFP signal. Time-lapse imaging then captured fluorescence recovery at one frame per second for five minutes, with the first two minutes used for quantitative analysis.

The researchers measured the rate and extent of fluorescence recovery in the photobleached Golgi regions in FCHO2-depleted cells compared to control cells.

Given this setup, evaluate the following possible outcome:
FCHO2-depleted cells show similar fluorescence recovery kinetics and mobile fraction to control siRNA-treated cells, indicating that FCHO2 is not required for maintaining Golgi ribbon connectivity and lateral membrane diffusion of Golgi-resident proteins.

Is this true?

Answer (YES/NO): NO